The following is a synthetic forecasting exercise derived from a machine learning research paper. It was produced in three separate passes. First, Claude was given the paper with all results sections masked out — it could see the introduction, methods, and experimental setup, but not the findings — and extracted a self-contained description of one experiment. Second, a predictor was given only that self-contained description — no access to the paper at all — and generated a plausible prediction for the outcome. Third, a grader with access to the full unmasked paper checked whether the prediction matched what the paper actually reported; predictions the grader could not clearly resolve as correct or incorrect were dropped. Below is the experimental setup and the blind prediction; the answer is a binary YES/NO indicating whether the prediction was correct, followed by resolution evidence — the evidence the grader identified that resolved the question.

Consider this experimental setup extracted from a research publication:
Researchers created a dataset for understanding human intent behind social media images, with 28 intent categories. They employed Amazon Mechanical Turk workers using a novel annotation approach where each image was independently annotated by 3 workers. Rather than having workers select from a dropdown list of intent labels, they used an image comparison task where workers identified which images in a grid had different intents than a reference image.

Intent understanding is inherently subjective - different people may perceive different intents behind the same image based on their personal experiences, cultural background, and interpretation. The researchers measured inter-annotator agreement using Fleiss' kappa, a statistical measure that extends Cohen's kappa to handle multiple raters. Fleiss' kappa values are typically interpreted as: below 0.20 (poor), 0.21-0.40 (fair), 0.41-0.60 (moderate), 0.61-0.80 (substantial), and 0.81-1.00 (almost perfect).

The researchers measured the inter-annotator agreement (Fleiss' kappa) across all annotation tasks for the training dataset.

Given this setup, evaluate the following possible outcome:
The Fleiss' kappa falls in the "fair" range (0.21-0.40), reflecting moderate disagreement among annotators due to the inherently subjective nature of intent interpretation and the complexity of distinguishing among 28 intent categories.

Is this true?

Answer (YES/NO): NO